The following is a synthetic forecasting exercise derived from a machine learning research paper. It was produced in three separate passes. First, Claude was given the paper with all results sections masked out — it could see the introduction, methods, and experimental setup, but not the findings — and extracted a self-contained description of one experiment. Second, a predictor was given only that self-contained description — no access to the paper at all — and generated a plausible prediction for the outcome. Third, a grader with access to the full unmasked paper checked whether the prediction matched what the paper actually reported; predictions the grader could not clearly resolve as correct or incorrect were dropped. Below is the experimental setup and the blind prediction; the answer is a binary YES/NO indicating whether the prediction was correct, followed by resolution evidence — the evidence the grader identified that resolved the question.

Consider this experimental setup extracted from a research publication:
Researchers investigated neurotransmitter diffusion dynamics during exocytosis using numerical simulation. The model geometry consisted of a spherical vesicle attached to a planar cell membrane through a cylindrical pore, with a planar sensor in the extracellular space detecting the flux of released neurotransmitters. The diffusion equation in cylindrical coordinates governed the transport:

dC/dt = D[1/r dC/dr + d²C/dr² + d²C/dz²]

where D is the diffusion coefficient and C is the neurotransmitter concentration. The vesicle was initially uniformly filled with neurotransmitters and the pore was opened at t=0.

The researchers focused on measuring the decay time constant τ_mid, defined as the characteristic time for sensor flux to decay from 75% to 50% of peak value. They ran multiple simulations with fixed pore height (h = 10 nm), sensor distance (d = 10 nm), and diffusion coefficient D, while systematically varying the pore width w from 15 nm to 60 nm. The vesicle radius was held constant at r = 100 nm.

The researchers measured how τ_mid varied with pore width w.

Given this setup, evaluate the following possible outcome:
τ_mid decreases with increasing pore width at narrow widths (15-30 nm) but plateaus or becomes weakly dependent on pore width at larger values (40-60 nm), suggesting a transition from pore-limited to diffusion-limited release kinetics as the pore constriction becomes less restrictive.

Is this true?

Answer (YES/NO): NO